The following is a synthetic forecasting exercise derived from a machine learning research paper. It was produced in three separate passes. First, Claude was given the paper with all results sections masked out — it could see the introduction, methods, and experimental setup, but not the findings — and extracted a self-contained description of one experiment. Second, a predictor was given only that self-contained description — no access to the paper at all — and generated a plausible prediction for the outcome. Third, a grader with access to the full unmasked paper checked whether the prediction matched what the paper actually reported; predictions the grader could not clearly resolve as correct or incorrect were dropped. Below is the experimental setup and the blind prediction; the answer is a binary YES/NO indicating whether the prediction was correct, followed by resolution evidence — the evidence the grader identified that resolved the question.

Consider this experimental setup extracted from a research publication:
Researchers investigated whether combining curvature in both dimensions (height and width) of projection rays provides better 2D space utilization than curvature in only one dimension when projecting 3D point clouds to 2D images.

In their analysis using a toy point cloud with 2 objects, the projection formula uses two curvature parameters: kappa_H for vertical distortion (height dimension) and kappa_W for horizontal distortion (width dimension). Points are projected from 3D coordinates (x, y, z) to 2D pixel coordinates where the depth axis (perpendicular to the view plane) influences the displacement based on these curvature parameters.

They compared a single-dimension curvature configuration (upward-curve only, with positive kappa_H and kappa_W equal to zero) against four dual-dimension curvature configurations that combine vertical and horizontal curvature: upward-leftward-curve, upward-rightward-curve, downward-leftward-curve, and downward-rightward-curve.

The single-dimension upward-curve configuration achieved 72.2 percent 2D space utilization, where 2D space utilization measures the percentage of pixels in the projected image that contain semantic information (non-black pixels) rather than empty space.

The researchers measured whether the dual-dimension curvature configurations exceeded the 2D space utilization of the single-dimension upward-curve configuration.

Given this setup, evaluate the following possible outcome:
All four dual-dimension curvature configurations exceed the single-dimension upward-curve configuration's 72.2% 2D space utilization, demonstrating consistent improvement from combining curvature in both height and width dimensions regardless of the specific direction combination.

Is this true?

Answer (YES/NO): YES